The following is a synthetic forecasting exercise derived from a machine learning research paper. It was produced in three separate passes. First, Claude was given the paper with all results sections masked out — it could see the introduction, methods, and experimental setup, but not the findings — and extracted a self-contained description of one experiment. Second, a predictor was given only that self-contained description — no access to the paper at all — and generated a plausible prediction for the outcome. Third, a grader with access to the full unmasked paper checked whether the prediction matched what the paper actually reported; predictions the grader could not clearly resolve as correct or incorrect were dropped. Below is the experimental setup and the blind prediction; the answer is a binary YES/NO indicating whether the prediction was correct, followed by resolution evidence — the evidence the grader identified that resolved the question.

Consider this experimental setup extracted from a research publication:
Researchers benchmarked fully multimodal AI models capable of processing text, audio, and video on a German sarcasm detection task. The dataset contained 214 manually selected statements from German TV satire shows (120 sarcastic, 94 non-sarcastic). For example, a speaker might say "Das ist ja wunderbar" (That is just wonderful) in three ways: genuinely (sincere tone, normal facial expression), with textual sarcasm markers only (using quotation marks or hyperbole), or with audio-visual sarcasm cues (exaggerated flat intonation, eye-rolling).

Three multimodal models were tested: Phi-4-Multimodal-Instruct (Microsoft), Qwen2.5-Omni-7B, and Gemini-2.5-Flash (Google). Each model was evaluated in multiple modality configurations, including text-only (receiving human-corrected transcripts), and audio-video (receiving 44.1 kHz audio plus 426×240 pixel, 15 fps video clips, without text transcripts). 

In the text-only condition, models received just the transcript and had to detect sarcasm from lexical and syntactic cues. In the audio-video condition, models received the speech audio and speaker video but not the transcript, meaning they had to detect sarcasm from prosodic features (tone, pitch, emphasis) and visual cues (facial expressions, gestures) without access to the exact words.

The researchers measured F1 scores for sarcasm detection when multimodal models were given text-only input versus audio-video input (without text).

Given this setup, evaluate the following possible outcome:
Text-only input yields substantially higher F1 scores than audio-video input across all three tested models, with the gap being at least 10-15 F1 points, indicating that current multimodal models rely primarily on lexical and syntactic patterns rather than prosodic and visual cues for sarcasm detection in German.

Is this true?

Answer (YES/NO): NO